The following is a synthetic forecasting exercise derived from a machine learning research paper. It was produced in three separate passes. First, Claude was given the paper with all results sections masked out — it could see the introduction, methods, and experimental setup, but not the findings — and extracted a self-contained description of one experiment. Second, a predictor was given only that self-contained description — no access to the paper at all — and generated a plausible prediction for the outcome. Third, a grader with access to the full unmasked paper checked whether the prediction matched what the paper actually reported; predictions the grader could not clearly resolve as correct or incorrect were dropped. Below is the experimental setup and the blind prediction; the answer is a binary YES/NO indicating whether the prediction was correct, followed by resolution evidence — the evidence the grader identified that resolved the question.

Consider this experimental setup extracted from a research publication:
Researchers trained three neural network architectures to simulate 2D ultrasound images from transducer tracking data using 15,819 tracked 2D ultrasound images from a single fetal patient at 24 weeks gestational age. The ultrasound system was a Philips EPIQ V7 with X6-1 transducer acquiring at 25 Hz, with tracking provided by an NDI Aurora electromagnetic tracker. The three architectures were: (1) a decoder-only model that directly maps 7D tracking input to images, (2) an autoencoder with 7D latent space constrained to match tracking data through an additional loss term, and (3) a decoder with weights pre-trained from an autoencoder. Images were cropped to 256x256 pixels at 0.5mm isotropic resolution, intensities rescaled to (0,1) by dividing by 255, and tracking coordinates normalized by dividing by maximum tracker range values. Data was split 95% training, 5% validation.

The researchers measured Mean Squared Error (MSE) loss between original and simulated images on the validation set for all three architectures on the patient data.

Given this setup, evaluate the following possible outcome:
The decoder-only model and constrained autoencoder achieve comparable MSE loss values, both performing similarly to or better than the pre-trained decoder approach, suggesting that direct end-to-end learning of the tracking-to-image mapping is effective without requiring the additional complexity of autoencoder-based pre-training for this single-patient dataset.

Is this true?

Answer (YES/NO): NO